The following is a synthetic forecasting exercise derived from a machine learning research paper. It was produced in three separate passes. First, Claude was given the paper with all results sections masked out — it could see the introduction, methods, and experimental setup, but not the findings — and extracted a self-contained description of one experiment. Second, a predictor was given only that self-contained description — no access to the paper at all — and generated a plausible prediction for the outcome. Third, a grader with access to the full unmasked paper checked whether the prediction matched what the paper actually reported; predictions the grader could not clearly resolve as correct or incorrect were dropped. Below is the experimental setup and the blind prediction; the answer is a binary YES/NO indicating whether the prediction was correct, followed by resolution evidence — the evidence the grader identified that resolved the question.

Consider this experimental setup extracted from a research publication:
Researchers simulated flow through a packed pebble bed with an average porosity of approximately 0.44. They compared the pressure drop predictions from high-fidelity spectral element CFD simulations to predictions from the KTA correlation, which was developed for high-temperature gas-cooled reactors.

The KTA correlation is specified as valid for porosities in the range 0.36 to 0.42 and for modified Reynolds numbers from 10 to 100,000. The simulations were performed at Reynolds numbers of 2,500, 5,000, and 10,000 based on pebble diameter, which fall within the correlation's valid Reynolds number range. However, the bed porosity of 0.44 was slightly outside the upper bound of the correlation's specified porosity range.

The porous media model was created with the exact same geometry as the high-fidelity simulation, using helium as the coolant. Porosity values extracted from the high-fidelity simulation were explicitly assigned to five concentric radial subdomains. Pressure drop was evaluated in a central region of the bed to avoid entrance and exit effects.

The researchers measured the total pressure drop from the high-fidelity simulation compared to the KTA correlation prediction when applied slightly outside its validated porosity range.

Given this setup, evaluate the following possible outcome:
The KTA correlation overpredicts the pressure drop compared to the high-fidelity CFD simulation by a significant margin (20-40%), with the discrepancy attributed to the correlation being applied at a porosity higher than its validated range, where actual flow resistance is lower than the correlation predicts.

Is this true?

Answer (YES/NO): NO